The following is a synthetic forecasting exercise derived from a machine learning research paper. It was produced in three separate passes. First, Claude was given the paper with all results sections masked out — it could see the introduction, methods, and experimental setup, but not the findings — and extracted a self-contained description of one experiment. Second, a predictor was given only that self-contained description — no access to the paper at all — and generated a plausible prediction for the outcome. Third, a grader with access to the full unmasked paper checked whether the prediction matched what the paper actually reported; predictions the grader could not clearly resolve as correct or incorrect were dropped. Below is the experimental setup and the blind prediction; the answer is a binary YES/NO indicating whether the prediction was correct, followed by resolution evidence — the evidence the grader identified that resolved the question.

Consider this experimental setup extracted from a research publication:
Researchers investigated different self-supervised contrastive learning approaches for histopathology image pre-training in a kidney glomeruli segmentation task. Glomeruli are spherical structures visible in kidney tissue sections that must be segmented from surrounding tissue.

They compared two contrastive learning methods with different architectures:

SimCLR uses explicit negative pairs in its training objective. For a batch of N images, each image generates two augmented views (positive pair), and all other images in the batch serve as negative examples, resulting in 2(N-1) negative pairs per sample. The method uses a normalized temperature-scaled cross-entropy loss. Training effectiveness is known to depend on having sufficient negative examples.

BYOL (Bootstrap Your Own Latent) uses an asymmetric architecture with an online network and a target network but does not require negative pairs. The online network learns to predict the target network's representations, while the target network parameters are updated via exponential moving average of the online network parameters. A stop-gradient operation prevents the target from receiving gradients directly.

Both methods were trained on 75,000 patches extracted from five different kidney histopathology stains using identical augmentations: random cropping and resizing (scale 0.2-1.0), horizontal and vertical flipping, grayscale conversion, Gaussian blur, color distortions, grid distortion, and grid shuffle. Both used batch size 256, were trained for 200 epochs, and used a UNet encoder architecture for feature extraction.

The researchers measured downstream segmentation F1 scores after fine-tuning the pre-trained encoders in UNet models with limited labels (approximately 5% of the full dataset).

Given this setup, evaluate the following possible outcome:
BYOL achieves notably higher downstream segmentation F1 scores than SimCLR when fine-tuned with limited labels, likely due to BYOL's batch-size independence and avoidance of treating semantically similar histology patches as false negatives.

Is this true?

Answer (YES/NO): YES